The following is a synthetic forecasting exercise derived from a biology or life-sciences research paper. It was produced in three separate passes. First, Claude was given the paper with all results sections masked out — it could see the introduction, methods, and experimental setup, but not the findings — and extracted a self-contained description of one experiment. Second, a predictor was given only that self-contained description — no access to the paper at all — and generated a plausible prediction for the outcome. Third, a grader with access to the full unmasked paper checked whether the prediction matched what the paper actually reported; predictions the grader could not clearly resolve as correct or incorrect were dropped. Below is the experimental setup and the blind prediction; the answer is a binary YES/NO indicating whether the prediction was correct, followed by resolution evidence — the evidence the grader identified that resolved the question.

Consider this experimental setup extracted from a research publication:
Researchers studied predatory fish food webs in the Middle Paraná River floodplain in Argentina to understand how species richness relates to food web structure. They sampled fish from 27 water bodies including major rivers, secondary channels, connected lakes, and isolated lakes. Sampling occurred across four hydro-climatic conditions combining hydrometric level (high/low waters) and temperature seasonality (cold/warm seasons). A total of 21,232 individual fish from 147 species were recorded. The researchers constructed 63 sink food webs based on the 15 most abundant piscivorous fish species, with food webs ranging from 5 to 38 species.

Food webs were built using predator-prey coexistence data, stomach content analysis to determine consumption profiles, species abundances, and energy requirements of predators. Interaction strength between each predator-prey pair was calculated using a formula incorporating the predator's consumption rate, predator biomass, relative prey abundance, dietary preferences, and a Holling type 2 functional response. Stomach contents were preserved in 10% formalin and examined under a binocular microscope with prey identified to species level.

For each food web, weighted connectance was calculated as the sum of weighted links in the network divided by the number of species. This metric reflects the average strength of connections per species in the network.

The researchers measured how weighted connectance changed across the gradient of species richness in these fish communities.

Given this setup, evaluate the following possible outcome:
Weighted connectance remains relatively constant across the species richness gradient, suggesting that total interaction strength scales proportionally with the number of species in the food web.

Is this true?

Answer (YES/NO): NO